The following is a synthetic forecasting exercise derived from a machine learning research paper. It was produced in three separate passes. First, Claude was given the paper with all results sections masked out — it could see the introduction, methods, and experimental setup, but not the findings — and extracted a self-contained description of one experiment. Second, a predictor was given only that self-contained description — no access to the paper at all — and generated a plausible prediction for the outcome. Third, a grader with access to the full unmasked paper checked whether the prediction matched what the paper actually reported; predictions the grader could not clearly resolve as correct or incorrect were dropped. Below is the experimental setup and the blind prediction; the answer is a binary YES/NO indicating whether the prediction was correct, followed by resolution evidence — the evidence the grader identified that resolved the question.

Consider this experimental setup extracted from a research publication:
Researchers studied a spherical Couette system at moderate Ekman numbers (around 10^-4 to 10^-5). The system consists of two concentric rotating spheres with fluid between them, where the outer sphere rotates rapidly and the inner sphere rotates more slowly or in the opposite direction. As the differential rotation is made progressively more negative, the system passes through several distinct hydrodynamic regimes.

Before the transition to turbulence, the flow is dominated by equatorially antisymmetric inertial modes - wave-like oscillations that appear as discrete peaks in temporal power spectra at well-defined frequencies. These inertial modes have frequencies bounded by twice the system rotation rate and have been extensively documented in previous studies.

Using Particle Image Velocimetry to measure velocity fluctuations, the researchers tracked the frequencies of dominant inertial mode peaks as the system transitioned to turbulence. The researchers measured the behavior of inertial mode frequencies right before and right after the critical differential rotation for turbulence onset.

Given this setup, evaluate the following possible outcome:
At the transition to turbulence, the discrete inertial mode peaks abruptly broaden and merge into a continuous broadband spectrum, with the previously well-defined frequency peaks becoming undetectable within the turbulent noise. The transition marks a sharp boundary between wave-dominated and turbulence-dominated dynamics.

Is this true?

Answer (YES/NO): NO